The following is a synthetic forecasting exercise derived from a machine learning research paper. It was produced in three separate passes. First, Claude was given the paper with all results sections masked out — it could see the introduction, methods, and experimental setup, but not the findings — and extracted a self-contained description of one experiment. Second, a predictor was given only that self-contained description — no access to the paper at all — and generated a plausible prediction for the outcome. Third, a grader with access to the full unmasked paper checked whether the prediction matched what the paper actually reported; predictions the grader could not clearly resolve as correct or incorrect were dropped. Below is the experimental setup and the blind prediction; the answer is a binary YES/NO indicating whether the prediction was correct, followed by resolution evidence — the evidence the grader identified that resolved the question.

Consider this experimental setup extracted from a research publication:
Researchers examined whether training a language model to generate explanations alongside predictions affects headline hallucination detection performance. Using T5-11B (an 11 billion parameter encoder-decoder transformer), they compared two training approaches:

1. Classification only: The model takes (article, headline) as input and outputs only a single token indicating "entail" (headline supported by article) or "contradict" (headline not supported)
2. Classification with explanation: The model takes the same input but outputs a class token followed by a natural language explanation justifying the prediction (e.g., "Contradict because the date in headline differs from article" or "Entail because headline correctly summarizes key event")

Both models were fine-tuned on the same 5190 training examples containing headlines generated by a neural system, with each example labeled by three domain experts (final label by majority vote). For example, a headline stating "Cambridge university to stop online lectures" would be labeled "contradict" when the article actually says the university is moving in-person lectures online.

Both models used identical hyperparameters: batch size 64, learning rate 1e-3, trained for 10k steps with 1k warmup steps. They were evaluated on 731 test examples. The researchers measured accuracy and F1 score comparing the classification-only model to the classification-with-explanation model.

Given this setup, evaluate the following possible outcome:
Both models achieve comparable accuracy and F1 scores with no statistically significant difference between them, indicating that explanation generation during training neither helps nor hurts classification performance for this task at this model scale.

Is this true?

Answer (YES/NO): YES